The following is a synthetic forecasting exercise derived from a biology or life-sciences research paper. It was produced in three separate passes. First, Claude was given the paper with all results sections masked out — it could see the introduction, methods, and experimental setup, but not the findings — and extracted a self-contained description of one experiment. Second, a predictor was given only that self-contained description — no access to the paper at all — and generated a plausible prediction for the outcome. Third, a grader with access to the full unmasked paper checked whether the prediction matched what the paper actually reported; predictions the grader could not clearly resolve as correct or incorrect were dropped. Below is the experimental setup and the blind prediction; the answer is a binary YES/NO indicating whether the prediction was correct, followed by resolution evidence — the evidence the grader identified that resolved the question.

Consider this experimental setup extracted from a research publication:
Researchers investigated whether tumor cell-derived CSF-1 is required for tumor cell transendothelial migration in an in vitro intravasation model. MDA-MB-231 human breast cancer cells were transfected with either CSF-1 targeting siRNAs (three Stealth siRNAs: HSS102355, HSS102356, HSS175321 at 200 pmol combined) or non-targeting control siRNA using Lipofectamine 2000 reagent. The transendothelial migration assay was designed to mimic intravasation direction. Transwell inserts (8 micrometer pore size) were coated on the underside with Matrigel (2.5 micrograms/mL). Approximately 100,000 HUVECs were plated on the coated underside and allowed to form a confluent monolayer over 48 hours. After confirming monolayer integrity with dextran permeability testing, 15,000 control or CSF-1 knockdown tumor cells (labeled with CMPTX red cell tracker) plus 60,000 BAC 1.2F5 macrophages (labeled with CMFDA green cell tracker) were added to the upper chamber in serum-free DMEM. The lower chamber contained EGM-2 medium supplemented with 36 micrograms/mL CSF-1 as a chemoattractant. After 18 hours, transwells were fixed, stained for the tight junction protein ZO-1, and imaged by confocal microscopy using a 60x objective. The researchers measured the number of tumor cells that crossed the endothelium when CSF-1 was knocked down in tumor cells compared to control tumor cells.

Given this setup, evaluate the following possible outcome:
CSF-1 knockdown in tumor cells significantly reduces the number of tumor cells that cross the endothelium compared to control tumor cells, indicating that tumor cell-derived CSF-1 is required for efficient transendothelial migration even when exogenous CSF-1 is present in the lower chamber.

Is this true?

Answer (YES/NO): YES